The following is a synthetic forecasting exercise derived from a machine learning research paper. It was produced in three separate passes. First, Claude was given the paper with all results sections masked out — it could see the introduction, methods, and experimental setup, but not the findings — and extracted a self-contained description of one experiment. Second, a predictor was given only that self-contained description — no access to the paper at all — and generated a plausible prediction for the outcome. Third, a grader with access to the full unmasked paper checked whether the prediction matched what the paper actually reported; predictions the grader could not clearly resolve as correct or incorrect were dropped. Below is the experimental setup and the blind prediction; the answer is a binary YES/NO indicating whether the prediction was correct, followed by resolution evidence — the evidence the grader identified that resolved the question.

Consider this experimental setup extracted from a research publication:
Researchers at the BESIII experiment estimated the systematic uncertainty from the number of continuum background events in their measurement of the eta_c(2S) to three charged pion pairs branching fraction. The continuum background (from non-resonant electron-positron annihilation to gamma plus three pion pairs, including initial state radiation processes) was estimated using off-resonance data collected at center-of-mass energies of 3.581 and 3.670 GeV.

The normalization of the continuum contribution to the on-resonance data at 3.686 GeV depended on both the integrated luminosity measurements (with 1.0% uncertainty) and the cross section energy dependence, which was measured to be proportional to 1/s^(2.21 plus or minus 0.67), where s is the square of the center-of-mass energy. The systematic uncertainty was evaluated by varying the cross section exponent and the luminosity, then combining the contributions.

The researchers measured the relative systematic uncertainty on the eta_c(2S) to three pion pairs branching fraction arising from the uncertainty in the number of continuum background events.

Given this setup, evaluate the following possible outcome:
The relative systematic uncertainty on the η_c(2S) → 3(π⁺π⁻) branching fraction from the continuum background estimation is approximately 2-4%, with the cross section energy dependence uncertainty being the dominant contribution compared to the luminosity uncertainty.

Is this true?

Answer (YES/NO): NO